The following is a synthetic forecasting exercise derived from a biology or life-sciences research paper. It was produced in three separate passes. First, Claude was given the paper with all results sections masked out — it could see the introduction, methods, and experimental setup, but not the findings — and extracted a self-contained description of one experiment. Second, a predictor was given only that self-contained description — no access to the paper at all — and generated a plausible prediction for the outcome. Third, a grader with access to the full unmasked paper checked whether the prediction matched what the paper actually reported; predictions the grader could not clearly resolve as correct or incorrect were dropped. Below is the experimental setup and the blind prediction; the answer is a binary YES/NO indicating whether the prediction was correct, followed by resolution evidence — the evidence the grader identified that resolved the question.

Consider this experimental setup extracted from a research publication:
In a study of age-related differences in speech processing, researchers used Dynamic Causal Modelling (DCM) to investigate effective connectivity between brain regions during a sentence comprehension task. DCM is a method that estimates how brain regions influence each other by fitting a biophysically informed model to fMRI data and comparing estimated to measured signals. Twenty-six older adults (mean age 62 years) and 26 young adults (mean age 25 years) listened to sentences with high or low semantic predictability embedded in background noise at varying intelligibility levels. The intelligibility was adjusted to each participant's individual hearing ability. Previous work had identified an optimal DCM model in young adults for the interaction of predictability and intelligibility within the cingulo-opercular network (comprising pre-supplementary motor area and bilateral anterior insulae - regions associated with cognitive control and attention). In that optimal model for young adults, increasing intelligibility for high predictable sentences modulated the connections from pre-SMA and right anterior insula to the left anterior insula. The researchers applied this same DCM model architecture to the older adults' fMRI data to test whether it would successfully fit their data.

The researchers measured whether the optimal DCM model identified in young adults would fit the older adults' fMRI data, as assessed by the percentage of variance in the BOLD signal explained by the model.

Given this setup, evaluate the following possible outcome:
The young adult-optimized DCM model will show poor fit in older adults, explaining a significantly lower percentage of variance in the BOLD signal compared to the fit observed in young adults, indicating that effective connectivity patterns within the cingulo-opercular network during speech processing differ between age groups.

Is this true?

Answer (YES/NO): YES